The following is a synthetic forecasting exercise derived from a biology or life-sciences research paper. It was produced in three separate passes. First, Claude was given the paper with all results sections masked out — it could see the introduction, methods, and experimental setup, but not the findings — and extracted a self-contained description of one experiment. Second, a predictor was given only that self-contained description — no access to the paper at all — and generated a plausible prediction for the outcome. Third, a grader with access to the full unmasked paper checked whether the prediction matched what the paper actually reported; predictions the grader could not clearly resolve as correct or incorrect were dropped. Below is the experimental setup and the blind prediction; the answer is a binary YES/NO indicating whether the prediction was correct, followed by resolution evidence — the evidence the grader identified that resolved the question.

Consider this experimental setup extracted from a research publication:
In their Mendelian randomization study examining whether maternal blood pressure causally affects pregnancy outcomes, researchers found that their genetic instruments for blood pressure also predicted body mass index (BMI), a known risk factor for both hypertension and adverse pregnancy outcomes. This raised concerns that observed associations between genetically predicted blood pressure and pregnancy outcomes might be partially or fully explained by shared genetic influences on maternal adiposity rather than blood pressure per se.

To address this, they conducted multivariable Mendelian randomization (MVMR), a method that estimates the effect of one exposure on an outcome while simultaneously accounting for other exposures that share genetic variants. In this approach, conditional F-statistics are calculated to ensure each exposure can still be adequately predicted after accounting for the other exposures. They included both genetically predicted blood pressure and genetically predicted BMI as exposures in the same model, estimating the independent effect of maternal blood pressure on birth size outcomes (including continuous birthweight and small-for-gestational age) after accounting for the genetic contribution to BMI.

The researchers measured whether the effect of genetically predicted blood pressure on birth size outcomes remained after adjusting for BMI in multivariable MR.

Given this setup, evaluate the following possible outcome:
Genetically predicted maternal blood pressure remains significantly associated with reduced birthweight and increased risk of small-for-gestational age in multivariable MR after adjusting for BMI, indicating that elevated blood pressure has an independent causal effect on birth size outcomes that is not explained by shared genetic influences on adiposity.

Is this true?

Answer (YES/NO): YES